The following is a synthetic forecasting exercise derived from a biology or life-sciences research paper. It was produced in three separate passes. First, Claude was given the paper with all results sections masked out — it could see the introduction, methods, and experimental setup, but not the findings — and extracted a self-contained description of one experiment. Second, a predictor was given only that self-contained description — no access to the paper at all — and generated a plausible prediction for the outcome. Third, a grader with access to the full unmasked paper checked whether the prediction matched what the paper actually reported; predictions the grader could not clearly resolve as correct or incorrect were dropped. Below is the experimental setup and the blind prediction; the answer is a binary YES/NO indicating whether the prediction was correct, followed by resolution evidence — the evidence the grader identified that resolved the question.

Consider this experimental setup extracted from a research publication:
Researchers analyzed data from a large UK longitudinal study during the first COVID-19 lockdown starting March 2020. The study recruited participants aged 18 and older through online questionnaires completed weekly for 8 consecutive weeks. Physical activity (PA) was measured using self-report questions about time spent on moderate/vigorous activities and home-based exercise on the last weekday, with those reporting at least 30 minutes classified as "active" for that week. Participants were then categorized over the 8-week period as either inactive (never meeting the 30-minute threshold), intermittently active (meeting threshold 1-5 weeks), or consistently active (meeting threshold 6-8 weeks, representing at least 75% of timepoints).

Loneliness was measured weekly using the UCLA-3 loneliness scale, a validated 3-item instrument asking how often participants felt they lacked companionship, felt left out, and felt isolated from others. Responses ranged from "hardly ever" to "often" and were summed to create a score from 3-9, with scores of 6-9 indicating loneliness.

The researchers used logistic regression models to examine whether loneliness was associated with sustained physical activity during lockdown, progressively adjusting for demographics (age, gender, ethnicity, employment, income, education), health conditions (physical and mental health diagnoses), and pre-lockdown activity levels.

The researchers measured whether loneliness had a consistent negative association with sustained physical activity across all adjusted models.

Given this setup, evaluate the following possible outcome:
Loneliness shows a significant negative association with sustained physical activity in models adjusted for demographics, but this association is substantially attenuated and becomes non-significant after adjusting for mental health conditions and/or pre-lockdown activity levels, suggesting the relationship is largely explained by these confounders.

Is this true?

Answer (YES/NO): NO